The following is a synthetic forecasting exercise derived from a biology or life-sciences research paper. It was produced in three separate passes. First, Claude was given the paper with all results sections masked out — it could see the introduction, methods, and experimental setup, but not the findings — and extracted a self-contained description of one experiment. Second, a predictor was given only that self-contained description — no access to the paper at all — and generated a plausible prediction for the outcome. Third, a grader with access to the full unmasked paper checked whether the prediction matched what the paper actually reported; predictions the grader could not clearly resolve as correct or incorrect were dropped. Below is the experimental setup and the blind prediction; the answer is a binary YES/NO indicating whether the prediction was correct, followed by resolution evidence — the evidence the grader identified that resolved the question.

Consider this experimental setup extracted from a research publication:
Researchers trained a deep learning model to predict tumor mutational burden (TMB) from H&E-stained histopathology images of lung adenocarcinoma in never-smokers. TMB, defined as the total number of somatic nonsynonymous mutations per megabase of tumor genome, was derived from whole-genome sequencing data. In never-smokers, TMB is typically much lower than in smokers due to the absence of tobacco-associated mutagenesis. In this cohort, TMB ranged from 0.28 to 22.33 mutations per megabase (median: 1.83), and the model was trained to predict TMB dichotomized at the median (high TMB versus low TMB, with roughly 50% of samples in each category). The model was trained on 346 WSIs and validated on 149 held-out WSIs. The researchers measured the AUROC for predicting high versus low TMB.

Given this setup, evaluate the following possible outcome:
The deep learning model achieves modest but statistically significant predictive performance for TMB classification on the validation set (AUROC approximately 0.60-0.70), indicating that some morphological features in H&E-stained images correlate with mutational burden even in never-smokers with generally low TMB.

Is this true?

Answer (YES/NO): YES